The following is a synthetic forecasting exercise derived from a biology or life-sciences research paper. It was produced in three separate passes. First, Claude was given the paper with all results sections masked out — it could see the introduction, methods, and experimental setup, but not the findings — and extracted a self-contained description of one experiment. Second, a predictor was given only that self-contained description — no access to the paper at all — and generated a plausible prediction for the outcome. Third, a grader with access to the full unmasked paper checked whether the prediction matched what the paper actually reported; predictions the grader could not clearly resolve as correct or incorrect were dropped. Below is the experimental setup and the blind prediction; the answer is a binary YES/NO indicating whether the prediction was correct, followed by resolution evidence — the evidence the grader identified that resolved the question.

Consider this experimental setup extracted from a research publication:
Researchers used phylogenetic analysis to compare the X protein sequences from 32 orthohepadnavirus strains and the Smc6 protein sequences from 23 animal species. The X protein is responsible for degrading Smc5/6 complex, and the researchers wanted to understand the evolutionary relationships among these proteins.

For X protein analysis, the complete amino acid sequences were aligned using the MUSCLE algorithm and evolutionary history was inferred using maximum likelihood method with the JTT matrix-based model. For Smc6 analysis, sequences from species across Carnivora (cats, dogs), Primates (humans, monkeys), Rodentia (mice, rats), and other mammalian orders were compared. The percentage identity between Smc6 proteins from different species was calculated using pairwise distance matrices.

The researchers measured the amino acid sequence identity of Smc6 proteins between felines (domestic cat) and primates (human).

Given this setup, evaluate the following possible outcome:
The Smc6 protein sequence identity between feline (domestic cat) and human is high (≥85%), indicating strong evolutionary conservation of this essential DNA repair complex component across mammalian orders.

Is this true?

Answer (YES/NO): YES